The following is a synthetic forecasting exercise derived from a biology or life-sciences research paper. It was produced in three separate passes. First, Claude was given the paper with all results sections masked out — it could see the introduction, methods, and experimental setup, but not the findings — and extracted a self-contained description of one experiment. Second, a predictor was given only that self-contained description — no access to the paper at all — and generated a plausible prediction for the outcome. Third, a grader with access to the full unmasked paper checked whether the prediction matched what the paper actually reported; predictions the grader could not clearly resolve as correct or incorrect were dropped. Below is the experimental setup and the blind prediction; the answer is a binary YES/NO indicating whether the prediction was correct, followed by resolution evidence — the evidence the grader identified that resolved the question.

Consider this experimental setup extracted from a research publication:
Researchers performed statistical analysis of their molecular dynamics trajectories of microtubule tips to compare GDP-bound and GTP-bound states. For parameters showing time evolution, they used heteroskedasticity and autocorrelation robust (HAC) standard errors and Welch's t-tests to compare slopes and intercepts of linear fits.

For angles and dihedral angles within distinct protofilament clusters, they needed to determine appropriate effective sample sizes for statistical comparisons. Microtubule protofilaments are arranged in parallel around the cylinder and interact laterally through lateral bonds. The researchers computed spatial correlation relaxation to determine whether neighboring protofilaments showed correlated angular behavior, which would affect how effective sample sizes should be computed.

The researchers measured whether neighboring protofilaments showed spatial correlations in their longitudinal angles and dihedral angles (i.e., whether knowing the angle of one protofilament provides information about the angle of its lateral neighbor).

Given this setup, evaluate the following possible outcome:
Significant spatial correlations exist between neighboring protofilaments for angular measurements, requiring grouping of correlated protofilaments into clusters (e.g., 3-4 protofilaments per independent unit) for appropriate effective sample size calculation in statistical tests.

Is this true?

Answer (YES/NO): NO